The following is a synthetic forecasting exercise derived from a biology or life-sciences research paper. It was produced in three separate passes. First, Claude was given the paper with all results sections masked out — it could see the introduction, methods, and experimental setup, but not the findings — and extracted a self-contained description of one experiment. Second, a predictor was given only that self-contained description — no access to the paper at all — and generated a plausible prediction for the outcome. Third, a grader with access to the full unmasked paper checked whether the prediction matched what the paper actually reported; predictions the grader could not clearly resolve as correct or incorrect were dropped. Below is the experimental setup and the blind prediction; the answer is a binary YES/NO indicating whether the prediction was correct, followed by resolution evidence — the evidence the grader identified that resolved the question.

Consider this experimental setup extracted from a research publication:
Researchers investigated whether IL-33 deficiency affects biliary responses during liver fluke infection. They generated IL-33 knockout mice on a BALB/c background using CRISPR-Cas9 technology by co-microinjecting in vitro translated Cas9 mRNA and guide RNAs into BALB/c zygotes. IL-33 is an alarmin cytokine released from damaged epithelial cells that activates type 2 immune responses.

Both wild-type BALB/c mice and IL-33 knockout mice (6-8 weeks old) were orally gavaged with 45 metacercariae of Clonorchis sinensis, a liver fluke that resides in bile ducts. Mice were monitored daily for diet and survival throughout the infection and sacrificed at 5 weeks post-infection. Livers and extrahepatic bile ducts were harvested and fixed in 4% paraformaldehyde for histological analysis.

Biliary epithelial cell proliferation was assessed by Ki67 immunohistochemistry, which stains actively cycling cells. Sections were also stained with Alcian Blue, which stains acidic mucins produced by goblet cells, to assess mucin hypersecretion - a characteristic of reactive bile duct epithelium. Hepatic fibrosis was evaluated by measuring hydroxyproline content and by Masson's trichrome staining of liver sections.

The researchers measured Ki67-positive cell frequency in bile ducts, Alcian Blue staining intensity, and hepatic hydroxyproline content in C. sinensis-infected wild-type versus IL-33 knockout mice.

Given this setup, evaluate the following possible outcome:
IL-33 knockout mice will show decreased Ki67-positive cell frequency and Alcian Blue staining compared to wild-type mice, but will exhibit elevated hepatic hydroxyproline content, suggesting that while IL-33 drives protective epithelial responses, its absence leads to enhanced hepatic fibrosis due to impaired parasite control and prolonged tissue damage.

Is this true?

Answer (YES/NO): NO